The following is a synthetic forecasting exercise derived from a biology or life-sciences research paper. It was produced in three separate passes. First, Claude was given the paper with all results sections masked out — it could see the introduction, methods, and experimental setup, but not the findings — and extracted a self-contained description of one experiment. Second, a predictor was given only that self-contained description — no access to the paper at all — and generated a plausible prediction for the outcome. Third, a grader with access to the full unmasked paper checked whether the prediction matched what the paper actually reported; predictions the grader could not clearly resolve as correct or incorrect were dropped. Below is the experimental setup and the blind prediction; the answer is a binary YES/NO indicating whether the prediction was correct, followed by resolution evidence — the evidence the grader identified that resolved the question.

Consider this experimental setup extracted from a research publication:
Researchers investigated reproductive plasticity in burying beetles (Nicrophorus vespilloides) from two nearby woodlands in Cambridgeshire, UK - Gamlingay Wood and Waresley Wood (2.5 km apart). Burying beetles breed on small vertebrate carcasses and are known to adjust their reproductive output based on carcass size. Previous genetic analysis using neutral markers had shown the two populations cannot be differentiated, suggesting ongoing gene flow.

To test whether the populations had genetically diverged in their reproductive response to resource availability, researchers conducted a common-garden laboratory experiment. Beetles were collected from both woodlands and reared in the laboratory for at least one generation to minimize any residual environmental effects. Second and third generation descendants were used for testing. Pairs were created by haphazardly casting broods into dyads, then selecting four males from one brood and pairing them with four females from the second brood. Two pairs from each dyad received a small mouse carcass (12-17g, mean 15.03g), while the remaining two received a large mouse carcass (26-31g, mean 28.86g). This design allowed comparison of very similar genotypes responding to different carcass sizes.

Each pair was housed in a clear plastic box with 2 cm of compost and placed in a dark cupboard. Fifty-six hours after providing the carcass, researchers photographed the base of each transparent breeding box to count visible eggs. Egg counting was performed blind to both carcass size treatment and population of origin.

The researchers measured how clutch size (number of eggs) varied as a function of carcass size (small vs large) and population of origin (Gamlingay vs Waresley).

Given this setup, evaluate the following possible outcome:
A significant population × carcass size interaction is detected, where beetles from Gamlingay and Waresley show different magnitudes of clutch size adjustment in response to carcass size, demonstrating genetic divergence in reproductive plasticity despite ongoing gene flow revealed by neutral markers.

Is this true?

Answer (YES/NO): NO